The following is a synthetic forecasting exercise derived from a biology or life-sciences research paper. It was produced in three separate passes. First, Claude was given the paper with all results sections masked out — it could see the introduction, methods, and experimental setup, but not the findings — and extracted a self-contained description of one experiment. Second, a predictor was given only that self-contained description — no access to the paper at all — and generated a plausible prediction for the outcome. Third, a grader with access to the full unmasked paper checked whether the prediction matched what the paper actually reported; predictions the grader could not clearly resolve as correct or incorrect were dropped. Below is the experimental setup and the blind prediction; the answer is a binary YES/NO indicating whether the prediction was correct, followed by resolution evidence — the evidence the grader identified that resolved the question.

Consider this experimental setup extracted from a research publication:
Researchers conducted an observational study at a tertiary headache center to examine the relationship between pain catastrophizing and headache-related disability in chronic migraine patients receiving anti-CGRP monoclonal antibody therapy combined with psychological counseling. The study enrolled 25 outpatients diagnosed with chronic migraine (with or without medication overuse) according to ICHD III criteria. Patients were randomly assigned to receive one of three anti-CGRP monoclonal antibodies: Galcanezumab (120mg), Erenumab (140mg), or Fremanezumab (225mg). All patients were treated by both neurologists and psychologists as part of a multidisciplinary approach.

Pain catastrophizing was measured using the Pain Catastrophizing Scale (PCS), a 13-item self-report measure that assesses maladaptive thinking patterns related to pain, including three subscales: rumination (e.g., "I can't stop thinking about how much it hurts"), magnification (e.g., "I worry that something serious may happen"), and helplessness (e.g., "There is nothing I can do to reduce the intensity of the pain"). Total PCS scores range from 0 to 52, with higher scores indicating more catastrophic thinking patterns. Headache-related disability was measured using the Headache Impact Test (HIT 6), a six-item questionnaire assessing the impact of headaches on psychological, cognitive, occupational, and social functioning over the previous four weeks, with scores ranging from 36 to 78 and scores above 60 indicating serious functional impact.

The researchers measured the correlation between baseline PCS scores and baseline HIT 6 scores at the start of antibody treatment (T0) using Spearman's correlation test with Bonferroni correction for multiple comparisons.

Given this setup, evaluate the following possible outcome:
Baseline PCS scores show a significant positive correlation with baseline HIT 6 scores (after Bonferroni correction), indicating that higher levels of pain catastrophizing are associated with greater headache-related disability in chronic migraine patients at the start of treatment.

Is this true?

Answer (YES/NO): YES